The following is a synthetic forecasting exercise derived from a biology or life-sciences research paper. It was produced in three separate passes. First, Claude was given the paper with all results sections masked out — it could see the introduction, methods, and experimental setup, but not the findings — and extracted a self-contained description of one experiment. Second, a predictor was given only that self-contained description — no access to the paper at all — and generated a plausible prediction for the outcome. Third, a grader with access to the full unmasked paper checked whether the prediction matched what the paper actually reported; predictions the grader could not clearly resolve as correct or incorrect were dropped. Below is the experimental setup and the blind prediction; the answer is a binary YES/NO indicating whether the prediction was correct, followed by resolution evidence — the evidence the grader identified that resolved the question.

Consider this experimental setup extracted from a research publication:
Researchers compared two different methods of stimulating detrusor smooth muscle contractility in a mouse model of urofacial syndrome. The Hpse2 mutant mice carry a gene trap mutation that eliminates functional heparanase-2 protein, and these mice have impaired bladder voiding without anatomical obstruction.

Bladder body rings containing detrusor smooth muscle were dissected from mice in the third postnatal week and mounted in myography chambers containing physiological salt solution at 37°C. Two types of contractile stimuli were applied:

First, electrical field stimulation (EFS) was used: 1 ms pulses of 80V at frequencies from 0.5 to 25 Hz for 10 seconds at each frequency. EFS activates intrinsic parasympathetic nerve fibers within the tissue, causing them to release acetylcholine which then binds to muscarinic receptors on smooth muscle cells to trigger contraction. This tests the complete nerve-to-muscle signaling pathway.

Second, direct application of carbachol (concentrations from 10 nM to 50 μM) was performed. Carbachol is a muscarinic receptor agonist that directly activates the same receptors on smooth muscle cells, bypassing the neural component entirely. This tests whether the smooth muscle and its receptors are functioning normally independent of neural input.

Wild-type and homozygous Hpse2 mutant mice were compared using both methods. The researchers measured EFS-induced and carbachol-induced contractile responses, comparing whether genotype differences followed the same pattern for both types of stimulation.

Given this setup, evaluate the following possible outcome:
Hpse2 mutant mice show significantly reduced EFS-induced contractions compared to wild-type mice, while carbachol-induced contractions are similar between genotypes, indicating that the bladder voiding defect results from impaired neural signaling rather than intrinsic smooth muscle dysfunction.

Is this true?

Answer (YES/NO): NO